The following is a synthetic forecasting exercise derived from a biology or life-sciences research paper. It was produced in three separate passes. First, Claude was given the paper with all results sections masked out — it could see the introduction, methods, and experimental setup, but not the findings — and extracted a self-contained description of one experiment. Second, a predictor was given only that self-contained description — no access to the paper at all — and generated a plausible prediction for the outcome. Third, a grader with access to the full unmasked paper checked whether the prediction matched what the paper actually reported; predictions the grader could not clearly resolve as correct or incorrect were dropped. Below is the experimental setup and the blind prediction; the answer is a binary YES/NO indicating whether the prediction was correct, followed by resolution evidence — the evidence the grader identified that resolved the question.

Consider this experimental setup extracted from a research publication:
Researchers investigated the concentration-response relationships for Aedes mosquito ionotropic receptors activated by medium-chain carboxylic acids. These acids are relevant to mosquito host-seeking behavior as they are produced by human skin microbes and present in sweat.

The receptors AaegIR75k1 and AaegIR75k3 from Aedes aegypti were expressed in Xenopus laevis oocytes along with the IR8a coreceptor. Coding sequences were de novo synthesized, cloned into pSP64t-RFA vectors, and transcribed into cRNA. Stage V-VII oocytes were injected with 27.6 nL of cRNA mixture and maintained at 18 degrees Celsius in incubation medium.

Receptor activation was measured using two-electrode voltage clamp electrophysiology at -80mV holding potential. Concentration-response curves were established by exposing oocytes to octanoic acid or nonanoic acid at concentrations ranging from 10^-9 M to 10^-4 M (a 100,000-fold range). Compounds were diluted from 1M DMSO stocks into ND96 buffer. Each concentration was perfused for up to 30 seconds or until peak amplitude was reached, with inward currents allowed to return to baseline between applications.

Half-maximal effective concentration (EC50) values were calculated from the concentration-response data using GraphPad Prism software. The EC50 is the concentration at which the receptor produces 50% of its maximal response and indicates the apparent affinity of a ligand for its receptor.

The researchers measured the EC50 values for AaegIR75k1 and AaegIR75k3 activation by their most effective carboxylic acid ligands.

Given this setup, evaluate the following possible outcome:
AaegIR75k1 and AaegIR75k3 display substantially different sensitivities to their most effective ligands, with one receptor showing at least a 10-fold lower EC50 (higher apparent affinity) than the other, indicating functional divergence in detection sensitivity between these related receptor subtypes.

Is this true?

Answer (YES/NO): NO